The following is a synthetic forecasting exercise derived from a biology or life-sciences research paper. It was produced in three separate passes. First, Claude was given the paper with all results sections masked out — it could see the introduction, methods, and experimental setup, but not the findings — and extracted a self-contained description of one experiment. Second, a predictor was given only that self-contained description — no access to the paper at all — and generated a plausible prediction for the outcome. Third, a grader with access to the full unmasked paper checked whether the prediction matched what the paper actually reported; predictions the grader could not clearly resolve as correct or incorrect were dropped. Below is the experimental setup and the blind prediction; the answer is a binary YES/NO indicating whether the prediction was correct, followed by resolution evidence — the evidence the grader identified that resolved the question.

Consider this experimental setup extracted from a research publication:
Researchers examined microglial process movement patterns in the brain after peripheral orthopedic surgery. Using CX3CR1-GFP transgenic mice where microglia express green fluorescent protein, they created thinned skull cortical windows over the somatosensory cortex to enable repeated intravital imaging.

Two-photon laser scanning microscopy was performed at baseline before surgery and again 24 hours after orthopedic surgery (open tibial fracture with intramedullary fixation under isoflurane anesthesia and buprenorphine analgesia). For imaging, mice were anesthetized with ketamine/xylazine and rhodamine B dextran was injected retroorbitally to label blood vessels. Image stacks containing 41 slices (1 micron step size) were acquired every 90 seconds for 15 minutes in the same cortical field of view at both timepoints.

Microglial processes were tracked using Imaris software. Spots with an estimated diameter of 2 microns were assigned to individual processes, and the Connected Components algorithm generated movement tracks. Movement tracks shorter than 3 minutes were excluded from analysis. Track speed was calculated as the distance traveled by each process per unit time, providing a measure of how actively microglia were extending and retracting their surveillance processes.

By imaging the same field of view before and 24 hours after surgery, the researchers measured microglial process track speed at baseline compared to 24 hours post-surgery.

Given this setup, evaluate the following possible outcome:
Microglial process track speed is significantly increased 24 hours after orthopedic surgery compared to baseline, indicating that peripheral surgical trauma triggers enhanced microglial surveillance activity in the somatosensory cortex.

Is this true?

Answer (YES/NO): NO